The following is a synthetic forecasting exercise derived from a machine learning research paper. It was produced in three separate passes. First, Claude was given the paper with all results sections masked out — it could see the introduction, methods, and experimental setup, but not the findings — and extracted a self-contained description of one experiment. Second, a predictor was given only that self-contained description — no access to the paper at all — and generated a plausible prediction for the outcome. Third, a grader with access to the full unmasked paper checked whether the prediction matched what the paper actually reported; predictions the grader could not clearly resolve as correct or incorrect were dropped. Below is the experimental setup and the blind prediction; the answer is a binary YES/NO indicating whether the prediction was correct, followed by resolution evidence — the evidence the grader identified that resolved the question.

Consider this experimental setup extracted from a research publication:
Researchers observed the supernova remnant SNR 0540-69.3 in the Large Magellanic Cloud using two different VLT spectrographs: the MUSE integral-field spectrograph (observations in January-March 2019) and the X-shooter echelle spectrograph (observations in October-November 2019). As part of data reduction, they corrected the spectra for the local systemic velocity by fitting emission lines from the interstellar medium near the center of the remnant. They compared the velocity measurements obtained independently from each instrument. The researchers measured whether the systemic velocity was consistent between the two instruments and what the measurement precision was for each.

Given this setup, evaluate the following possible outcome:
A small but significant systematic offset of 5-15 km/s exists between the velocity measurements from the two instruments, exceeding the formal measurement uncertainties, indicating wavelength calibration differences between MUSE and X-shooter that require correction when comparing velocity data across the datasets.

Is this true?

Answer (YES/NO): NO